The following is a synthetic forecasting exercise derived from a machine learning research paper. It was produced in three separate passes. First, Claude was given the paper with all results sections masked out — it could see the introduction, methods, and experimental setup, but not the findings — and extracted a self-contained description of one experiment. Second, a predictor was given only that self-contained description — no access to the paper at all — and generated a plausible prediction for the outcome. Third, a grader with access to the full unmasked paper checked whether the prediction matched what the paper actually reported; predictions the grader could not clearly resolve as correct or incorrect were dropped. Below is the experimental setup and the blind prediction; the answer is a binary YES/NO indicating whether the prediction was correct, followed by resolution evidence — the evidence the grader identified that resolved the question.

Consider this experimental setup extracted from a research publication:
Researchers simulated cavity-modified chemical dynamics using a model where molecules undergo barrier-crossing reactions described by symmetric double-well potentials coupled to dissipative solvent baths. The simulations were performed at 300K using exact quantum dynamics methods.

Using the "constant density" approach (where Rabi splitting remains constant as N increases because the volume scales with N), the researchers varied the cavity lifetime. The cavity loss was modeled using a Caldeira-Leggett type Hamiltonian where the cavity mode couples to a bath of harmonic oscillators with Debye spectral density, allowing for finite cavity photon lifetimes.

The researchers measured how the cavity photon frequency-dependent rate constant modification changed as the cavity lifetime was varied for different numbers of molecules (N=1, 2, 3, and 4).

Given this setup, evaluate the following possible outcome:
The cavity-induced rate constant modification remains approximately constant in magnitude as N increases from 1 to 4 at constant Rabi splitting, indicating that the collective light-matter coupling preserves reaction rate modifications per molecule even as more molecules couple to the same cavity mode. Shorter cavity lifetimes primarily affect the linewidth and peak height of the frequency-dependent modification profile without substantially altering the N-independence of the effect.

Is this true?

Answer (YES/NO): NO